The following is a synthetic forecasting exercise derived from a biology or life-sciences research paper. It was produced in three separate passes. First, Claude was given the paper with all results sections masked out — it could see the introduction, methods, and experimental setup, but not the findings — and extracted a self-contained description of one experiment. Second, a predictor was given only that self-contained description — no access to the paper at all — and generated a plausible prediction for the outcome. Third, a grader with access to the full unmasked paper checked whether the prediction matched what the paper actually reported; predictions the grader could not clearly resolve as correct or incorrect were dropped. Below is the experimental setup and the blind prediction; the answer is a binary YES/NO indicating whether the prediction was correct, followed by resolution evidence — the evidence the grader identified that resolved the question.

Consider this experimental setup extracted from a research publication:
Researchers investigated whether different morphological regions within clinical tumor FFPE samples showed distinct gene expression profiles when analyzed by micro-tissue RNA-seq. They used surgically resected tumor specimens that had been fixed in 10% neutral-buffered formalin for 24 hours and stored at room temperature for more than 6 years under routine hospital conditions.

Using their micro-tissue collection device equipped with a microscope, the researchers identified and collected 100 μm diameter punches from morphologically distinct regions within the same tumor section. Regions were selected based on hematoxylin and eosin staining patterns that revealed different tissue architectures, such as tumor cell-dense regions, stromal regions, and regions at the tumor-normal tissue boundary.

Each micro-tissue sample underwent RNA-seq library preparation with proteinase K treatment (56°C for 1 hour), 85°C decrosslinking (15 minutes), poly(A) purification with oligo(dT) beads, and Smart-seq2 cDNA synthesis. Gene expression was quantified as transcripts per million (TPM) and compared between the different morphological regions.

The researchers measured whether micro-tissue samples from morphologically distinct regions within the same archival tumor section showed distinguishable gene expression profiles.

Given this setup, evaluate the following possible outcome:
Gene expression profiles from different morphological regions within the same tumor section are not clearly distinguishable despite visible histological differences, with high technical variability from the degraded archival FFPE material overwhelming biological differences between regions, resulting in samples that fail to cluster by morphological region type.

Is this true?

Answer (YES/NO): NO